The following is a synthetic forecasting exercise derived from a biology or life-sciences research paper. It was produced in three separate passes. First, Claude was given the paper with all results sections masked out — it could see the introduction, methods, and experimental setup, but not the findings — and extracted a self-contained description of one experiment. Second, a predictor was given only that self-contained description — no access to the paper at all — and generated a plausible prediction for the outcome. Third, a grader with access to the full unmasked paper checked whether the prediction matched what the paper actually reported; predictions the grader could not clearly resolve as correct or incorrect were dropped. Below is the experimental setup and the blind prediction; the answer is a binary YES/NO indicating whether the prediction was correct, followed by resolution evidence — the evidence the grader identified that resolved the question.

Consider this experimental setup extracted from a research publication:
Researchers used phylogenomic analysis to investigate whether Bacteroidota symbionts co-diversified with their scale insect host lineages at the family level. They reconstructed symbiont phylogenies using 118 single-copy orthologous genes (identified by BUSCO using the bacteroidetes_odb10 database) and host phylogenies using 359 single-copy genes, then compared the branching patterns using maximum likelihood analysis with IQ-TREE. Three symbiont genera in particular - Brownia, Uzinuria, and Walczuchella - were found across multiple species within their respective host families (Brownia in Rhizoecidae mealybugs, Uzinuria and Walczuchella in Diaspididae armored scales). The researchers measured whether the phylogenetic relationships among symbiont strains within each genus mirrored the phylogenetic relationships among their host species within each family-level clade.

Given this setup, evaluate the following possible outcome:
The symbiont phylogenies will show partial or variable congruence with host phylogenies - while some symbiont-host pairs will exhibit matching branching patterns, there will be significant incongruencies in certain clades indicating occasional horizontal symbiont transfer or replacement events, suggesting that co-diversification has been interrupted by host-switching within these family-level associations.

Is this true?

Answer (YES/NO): NO